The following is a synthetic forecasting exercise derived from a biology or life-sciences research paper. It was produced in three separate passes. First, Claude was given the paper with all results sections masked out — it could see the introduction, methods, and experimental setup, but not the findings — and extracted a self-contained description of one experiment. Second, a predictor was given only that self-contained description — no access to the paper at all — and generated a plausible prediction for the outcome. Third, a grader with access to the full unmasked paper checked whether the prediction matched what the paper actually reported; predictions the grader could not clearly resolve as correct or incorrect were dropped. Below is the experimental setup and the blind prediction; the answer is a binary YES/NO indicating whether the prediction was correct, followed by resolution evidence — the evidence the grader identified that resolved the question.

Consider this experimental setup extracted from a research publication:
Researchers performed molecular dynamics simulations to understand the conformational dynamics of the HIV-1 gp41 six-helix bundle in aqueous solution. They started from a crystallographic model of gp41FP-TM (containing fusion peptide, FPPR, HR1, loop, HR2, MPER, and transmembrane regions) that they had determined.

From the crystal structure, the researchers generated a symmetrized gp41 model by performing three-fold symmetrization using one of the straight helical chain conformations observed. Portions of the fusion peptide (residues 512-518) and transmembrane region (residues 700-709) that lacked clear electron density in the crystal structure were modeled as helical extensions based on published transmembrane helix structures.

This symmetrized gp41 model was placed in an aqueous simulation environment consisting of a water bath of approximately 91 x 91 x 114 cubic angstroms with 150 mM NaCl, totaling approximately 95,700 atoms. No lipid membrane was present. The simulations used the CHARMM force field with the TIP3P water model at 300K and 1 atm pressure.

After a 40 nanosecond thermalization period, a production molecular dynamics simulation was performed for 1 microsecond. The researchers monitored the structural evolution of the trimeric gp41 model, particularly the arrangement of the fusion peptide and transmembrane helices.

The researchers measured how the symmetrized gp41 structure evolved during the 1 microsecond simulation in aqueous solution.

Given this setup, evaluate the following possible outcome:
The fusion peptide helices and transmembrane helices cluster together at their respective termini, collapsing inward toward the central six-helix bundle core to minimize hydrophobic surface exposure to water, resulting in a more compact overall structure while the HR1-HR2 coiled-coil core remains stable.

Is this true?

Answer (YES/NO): YES